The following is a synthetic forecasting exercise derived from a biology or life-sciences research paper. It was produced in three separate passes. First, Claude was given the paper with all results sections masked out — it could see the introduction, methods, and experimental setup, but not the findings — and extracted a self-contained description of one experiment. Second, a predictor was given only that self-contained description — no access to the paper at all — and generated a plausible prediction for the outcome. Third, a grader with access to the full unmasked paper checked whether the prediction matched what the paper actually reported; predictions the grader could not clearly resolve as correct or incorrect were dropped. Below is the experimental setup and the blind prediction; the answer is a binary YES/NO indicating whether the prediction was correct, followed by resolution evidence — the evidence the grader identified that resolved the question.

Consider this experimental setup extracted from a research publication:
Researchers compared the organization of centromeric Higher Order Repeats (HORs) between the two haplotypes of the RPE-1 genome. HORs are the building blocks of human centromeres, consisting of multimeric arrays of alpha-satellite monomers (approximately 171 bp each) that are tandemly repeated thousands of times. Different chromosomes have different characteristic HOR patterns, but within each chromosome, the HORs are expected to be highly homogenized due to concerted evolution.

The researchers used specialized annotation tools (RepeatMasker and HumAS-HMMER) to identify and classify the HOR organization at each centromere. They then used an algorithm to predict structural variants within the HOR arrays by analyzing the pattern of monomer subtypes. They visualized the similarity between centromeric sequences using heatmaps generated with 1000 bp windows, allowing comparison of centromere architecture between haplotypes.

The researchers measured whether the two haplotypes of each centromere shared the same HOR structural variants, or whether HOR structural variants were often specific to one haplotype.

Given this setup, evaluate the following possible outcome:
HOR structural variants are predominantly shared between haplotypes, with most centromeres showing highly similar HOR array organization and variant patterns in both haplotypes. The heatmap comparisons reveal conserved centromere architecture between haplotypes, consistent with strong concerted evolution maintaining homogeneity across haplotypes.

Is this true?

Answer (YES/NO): NO